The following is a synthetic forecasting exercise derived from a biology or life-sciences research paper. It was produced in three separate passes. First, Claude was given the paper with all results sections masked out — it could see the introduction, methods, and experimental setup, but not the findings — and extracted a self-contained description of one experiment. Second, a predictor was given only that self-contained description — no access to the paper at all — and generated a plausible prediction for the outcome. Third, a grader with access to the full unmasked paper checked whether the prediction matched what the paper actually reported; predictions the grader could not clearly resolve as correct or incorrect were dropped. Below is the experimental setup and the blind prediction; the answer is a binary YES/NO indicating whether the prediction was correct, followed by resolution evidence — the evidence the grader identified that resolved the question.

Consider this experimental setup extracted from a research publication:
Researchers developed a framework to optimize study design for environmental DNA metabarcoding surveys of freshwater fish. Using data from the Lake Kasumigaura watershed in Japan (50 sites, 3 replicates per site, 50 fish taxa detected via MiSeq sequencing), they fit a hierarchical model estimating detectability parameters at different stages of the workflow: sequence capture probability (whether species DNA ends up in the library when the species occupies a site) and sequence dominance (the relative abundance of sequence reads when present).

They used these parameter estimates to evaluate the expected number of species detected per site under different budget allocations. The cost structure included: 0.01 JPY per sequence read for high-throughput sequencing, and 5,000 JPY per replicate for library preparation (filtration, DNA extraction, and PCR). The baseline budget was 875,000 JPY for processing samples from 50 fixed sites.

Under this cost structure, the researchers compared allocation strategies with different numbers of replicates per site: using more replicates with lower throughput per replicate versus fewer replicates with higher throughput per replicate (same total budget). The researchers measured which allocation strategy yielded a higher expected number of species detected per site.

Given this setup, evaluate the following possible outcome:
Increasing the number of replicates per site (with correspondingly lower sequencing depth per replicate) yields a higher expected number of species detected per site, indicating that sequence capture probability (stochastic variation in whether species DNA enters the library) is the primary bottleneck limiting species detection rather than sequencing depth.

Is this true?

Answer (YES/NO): YES